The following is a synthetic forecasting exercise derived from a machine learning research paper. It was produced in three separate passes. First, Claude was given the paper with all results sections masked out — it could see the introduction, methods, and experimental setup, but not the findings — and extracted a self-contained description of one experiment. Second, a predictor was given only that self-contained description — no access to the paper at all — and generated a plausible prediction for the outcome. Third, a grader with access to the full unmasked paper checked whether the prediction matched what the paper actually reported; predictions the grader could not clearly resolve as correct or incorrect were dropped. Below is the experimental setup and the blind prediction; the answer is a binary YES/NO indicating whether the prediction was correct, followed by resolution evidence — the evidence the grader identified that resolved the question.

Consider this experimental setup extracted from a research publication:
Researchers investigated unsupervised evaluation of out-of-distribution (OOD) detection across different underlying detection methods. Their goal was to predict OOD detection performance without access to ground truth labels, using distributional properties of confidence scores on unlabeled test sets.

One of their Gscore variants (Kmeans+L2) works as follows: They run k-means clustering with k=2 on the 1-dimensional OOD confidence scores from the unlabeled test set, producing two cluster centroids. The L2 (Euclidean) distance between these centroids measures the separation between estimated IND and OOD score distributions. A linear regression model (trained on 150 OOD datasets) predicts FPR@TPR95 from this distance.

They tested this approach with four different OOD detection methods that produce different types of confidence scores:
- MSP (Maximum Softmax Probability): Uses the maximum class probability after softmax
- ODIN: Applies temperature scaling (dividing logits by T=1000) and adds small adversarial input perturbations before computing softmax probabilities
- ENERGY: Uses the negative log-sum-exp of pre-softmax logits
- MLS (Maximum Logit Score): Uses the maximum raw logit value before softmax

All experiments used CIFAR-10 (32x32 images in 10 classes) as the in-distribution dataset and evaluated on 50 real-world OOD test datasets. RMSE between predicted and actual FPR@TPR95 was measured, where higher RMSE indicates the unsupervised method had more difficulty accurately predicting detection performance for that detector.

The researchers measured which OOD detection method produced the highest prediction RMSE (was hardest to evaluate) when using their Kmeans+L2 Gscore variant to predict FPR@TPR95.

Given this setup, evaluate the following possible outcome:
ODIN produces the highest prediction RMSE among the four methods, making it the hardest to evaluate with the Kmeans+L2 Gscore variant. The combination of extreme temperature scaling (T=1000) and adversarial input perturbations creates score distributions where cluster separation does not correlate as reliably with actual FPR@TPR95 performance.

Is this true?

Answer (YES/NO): YES